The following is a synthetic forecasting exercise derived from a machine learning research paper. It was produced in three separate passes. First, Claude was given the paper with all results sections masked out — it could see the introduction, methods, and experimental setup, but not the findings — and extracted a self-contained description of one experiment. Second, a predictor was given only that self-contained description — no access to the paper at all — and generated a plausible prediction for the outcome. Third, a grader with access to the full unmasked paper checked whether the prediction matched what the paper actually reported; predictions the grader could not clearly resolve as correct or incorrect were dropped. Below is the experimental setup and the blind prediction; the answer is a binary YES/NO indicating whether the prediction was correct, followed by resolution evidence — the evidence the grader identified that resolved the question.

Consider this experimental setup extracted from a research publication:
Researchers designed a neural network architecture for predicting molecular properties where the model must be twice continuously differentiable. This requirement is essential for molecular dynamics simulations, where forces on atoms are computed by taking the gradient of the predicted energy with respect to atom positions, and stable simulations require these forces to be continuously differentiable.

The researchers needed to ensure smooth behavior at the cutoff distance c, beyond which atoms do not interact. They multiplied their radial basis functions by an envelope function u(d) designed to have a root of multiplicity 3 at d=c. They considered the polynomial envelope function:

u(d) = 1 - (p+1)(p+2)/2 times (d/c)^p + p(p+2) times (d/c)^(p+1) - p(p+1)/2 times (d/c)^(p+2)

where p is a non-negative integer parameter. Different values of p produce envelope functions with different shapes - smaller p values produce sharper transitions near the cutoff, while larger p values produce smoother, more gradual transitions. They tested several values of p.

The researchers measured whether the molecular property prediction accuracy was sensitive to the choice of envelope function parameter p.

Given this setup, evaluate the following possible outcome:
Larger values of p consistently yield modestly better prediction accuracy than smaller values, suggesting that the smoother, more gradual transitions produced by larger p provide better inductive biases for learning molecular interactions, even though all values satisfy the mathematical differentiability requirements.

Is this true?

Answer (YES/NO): NO